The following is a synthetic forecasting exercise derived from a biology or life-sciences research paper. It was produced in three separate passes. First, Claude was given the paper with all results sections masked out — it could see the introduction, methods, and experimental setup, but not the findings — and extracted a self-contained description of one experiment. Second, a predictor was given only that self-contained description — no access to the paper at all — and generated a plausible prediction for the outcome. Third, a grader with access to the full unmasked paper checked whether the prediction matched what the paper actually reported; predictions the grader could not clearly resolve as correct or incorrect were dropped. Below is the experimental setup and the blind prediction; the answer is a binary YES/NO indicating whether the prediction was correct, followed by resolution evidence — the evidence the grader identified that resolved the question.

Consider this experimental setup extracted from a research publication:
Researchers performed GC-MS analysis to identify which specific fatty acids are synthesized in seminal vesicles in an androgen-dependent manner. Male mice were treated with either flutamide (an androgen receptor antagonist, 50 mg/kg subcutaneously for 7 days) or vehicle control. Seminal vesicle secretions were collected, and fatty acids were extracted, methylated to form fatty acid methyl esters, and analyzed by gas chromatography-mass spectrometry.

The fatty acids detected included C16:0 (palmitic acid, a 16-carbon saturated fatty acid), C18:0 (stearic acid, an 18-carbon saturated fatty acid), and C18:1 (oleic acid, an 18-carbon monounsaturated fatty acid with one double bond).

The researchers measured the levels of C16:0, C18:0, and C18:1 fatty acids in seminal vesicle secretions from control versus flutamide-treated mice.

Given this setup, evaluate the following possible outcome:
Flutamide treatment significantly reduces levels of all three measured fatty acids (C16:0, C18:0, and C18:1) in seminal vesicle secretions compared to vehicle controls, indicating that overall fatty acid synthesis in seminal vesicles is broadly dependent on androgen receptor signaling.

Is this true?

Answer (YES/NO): NO